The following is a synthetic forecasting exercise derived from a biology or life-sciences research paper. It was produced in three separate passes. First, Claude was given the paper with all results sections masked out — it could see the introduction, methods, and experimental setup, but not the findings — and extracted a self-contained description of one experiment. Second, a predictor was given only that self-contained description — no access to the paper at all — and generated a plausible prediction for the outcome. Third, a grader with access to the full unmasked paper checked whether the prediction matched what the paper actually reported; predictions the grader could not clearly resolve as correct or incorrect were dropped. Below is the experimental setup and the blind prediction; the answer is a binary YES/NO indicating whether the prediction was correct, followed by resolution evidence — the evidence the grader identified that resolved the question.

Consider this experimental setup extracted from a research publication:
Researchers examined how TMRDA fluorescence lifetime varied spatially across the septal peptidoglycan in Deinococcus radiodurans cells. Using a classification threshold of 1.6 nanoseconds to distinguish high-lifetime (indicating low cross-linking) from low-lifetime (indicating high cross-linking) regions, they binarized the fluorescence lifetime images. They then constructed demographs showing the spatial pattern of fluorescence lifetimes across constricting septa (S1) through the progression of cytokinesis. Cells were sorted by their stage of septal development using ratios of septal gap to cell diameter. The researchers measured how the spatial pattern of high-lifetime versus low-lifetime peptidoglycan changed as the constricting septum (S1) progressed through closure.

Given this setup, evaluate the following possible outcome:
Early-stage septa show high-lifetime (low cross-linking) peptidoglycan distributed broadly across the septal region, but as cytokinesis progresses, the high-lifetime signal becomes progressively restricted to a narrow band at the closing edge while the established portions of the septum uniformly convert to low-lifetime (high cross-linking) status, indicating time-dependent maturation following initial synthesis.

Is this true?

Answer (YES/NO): NO